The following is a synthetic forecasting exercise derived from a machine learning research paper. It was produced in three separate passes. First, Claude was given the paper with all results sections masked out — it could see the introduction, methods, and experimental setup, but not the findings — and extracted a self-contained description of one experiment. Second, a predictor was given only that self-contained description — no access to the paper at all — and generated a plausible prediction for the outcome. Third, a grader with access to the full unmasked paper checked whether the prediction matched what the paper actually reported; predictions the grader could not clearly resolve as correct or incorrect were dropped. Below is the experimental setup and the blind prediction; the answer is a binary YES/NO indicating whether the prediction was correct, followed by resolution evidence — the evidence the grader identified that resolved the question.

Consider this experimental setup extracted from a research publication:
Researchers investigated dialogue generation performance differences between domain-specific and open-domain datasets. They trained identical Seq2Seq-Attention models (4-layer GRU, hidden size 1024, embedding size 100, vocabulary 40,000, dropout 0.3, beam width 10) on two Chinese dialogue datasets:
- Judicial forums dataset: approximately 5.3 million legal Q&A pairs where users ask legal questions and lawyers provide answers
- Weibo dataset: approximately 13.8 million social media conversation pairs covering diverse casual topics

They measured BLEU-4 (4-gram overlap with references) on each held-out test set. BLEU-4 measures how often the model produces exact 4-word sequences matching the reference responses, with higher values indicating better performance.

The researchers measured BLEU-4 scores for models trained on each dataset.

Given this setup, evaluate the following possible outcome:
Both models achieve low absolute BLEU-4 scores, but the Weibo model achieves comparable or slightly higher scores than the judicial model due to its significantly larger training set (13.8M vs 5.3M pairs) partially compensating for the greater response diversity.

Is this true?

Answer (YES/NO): NO